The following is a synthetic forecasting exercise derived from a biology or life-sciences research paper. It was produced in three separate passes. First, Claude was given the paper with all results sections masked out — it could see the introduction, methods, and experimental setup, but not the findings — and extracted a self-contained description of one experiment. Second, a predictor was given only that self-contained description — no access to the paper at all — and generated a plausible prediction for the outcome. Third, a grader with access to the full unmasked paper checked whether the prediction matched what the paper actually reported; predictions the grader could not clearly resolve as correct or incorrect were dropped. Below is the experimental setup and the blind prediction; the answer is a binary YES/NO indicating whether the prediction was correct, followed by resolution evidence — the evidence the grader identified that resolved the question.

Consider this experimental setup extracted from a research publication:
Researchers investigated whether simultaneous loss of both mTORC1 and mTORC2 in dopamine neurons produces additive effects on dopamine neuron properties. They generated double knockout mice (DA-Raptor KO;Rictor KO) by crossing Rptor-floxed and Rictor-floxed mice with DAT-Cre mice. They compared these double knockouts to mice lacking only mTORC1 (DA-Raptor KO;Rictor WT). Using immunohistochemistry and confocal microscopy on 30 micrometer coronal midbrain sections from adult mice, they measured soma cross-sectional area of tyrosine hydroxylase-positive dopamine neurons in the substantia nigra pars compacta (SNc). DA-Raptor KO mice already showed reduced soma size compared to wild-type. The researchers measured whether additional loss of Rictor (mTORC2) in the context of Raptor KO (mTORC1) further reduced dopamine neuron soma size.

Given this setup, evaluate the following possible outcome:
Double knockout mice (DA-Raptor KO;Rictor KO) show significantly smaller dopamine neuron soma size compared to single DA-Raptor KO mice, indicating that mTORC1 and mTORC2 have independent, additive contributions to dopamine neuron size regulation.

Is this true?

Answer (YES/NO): YES